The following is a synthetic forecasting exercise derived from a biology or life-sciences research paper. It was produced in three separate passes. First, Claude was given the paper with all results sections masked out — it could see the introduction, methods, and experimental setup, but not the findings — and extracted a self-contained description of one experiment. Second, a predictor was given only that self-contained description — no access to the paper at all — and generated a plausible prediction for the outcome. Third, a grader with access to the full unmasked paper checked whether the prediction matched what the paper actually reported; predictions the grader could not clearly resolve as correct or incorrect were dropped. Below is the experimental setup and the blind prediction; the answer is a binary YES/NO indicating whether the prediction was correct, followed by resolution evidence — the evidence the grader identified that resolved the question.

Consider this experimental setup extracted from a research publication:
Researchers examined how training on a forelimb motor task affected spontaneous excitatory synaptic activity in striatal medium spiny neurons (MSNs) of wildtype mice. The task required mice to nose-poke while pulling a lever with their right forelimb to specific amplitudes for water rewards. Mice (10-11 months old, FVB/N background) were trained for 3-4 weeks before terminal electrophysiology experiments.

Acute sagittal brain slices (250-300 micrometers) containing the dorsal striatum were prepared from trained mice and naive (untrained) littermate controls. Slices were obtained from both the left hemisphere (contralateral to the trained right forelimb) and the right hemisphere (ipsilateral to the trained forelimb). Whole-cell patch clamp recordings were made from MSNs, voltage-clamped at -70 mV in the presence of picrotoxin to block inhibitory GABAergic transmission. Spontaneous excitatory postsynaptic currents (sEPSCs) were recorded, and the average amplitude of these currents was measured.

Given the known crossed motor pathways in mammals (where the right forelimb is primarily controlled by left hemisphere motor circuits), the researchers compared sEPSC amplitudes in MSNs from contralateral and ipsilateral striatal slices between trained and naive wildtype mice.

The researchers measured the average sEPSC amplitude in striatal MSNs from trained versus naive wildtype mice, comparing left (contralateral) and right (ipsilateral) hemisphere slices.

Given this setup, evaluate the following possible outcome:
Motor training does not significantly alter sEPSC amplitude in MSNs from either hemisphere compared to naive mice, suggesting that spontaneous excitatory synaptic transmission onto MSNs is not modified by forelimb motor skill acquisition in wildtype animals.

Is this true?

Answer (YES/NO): NO